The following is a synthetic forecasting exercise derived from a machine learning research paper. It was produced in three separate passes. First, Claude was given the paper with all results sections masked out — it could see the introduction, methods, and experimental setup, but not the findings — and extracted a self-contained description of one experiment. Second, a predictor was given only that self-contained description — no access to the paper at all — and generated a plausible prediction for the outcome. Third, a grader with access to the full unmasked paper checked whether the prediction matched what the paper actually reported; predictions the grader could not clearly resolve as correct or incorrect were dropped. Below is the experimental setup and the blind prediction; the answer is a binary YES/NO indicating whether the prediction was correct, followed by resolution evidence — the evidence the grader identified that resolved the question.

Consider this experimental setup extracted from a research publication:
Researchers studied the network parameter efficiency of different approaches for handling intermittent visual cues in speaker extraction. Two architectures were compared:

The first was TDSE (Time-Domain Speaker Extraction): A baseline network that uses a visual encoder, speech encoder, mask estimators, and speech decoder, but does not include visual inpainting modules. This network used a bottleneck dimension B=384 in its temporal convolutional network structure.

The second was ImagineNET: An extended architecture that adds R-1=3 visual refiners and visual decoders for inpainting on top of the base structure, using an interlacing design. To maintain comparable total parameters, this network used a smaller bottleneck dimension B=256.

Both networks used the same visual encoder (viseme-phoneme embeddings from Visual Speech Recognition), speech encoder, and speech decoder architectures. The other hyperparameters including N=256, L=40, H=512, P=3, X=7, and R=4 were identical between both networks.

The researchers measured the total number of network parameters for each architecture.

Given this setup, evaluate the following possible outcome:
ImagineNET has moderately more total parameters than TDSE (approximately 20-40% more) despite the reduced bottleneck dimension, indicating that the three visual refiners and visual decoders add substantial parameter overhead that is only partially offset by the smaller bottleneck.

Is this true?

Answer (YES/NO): NO